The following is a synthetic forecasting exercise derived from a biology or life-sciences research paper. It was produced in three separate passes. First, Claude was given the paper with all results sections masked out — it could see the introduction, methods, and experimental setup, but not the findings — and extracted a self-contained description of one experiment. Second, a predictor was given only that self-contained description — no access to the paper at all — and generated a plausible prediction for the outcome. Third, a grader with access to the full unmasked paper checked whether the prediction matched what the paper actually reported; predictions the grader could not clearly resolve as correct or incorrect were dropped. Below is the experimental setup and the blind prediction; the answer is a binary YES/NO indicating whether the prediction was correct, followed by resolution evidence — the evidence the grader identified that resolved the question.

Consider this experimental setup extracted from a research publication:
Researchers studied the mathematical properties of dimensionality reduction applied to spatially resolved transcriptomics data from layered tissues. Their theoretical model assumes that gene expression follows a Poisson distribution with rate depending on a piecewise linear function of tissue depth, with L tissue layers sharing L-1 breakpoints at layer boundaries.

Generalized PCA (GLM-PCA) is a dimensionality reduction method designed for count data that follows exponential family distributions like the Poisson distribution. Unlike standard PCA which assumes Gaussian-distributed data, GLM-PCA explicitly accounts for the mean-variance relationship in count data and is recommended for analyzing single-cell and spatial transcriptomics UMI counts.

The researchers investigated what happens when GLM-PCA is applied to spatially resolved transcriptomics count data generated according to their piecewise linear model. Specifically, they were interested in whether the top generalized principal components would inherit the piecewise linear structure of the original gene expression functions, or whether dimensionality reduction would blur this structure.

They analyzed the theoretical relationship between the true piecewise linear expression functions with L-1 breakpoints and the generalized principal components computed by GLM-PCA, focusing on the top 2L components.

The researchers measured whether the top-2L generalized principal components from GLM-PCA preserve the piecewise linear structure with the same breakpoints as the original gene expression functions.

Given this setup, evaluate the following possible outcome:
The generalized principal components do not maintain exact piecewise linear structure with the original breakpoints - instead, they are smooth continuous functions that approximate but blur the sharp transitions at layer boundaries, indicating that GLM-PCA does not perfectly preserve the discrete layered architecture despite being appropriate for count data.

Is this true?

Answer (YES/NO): NO